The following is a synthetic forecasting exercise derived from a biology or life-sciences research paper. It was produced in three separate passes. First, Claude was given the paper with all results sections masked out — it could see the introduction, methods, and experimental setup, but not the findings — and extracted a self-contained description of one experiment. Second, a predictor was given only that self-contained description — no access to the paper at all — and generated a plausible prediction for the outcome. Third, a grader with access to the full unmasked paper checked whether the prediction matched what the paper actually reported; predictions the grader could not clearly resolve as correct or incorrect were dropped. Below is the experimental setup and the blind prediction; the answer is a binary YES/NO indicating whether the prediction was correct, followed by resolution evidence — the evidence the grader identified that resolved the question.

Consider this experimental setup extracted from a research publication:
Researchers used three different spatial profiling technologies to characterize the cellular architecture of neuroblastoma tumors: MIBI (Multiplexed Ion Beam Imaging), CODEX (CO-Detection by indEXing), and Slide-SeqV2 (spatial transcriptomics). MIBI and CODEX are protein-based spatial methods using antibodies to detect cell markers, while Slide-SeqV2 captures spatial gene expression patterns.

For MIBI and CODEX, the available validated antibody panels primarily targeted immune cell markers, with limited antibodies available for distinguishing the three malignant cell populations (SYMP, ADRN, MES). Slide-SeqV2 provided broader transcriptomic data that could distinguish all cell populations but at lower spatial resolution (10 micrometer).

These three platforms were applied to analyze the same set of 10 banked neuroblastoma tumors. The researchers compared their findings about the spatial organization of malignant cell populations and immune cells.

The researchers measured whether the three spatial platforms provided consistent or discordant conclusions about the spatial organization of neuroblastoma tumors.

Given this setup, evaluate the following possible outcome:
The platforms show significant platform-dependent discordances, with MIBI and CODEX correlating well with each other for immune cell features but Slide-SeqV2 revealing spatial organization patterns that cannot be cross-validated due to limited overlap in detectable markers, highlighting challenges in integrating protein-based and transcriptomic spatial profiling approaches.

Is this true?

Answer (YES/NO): NO